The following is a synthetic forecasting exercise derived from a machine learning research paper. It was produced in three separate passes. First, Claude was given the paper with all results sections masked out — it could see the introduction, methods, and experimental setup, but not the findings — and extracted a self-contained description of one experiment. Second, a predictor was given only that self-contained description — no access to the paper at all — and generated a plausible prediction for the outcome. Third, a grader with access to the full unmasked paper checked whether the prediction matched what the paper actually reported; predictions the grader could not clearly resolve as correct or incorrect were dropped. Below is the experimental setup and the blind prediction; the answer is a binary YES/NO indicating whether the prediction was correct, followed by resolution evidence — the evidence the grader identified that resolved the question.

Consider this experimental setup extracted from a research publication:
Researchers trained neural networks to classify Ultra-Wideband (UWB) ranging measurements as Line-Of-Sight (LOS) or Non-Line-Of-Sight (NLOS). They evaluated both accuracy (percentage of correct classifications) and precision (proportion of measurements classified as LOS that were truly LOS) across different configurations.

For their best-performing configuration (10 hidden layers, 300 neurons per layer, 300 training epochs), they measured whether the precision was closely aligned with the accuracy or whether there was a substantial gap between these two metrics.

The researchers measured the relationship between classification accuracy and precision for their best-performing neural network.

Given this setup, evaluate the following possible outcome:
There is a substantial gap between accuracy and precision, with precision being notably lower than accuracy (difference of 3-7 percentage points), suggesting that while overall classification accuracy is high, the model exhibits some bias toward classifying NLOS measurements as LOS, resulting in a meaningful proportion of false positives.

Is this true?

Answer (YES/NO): NO